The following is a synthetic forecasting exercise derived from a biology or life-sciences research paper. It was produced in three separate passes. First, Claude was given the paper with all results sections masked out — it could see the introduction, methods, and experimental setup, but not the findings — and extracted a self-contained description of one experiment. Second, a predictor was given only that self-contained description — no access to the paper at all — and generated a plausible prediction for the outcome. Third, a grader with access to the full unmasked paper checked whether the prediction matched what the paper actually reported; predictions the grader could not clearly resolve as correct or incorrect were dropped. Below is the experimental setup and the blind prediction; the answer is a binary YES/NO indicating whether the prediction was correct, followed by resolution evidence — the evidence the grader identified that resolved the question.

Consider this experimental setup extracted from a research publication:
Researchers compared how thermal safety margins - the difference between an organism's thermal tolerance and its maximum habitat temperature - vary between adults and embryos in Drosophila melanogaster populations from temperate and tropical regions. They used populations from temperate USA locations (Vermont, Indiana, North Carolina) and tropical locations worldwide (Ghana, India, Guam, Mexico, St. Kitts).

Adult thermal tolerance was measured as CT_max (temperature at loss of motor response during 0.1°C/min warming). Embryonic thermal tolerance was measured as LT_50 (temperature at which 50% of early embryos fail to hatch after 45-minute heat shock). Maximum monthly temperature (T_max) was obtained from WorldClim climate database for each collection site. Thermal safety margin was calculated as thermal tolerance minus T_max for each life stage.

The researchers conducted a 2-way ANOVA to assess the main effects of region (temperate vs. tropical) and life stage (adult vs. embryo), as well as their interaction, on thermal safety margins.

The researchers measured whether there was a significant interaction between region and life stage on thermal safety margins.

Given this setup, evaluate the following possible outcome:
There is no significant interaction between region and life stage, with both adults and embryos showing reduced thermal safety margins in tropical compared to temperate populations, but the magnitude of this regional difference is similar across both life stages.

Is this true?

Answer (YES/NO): YES